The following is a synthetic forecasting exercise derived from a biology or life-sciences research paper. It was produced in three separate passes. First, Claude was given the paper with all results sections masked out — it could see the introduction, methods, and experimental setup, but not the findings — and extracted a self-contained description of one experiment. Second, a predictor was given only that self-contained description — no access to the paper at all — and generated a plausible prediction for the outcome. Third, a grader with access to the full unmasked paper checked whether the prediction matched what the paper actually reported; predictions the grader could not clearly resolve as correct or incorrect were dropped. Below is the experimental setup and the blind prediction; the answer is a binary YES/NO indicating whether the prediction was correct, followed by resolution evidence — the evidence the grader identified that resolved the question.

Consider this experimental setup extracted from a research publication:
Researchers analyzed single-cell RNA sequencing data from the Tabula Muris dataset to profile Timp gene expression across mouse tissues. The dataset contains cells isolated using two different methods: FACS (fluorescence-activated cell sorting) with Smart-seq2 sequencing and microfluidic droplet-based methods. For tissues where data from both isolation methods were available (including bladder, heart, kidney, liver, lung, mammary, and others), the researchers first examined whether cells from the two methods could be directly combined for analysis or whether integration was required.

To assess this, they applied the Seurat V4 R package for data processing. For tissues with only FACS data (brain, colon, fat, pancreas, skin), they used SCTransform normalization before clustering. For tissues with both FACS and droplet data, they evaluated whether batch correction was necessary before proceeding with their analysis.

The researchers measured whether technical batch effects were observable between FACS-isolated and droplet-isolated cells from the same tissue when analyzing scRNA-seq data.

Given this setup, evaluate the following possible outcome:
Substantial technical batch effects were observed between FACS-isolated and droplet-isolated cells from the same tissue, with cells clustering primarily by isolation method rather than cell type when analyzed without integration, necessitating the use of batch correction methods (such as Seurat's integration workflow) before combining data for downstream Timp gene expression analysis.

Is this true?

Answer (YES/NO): YES